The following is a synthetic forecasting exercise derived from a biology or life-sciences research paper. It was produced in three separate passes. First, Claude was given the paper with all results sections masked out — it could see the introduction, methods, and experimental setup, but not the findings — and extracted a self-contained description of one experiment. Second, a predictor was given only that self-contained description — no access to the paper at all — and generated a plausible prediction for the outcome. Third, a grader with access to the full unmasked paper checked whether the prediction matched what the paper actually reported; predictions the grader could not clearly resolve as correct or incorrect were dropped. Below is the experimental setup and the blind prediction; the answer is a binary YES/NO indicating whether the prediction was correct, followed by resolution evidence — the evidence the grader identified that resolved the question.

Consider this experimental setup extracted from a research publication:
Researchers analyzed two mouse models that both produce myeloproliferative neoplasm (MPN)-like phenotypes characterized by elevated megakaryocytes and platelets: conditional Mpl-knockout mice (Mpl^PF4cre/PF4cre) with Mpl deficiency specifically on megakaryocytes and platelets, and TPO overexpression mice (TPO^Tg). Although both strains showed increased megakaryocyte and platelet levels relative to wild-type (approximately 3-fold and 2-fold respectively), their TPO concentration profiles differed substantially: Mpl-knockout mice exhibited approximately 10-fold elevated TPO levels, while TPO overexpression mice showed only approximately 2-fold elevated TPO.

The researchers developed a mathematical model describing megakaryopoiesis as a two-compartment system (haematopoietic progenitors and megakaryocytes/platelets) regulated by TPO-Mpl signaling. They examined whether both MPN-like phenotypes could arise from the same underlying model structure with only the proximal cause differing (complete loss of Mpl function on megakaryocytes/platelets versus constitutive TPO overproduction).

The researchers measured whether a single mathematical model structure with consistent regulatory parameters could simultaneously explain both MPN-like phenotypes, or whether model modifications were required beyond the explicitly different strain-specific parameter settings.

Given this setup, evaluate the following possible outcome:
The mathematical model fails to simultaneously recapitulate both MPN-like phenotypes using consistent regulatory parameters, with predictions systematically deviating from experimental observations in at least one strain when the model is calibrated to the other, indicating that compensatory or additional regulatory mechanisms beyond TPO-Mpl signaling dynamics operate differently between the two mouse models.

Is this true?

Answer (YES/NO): YES